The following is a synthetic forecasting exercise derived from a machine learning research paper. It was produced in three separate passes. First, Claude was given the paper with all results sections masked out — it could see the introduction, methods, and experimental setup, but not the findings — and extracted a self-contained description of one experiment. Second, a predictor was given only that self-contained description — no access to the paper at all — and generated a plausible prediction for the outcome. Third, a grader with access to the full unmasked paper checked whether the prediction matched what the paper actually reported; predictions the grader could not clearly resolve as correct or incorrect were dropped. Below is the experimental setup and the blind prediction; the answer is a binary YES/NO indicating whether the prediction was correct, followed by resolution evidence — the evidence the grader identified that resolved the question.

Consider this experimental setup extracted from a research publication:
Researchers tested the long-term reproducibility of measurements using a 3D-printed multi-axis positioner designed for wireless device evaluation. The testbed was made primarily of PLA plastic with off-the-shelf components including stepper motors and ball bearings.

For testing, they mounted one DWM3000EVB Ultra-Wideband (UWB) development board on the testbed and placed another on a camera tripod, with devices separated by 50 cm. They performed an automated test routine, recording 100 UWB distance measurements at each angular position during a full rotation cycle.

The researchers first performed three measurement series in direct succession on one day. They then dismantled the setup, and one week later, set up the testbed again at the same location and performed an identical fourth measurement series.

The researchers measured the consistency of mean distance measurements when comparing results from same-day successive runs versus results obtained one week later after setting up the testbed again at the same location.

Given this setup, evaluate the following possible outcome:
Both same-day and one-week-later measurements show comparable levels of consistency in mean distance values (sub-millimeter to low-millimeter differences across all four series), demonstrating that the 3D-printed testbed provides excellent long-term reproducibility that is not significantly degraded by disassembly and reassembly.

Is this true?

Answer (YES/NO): NO